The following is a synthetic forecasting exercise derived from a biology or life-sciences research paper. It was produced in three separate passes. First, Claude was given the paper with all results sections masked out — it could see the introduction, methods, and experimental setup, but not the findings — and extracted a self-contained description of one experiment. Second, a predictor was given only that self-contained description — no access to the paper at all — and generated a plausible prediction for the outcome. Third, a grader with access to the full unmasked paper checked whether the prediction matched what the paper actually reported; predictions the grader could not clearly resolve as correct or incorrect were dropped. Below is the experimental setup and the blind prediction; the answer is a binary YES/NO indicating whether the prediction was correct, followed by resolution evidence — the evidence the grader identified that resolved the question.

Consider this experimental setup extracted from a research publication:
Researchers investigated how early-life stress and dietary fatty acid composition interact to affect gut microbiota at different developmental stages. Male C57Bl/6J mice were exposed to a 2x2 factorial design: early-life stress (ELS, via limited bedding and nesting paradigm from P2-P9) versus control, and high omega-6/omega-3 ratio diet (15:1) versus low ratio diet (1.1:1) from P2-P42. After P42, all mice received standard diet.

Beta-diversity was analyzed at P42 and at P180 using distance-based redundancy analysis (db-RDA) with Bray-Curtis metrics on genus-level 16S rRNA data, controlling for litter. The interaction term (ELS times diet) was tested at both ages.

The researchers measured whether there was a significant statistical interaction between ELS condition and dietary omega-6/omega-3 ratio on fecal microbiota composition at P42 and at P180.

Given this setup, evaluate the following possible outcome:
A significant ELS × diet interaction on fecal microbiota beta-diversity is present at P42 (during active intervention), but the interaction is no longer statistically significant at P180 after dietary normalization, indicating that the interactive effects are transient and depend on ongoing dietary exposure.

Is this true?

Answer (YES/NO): NO